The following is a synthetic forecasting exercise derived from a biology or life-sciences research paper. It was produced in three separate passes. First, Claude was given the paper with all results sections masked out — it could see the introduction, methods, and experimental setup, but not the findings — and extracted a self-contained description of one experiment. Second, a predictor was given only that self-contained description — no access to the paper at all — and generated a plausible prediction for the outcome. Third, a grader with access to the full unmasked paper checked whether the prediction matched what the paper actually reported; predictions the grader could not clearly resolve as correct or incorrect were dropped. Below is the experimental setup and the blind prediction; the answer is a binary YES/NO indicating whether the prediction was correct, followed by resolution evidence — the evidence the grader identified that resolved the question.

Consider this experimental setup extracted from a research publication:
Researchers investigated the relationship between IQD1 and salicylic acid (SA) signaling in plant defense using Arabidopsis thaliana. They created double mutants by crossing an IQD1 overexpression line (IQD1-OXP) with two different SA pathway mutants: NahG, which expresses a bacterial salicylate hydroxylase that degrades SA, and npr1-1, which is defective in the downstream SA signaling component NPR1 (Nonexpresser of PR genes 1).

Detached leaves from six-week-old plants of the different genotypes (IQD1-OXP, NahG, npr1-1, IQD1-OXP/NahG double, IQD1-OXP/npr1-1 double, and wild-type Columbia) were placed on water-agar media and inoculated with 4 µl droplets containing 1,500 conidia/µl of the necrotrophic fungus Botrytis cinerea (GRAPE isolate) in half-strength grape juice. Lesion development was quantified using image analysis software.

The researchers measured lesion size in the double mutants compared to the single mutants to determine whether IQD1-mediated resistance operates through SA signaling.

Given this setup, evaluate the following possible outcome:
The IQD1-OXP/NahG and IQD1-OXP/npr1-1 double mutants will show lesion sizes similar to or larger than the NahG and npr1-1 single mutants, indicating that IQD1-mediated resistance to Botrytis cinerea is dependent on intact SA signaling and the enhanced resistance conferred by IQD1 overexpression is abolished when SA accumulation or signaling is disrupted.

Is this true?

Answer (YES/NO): YES